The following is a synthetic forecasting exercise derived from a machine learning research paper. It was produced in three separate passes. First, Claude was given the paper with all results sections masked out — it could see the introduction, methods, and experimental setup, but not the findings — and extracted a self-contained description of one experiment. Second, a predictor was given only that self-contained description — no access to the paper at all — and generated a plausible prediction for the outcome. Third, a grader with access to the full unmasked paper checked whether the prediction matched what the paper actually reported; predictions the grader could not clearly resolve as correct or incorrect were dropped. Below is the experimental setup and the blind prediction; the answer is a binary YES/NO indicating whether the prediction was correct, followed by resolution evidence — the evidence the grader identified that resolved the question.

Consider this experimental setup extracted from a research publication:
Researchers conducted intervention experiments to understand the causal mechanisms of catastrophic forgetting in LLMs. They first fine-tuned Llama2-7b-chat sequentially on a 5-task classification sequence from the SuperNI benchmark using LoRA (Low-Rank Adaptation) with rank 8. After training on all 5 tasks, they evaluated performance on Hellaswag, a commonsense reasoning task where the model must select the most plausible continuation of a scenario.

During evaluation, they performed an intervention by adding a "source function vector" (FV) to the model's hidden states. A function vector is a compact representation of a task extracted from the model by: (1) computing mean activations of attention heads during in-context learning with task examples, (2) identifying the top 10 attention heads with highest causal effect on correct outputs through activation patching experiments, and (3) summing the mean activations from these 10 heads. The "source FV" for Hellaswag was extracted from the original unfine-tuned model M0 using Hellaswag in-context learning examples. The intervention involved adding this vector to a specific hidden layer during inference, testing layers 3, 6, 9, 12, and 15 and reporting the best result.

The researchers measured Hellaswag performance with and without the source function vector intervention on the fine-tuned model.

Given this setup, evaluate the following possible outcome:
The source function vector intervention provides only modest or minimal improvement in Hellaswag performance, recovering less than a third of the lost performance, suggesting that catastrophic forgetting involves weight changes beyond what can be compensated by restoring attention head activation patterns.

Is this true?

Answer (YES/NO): NO